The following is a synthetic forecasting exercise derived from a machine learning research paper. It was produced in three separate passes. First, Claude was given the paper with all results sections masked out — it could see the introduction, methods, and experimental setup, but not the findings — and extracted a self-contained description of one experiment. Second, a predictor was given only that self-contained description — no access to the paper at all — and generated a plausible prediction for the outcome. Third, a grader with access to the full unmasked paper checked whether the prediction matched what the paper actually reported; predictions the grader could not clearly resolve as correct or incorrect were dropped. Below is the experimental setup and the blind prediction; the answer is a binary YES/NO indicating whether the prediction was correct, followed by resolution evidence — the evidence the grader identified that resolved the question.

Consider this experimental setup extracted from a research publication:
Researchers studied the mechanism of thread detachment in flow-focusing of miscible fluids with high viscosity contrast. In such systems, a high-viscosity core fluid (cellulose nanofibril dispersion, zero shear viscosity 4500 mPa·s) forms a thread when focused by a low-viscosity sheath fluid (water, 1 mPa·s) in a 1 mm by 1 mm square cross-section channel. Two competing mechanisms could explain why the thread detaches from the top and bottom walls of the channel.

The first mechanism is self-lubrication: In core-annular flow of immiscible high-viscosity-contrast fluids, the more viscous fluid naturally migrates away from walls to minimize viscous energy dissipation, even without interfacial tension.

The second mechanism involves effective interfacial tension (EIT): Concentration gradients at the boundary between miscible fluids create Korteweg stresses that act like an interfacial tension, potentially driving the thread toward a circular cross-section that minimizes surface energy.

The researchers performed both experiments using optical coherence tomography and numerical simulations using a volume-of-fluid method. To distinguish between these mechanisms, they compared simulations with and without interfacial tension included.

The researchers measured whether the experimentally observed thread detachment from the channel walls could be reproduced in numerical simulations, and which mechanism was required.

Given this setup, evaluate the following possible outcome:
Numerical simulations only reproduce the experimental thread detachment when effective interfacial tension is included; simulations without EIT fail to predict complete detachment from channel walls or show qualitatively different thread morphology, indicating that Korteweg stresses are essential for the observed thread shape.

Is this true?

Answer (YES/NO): YES